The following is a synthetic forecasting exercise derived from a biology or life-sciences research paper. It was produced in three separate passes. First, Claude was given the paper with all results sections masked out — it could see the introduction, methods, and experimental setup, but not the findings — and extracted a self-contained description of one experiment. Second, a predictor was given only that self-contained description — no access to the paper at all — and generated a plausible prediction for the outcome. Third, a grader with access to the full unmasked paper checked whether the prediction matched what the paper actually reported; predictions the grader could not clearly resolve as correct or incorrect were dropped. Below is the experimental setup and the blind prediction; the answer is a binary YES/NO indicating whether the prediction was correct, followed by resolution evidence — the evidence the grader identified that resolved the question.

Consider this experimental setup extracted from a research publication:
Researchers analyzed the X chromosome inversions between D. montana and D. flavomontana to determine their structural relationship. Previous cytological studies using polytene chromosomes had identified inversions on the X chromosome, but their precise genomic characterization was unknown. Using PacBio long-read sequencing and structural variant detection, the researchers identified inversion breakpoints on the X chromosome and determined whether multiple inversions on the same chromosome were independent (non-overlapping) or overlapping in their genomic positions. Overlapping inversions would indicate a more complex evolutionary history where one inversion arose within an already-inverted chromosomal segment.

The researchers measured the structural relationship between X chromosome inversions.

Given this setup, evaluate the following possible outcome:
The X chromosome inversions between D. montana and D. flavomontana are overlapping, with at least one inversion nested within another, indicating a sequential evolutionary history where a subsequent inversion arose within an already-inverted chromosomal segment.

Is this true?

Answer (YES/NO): YES